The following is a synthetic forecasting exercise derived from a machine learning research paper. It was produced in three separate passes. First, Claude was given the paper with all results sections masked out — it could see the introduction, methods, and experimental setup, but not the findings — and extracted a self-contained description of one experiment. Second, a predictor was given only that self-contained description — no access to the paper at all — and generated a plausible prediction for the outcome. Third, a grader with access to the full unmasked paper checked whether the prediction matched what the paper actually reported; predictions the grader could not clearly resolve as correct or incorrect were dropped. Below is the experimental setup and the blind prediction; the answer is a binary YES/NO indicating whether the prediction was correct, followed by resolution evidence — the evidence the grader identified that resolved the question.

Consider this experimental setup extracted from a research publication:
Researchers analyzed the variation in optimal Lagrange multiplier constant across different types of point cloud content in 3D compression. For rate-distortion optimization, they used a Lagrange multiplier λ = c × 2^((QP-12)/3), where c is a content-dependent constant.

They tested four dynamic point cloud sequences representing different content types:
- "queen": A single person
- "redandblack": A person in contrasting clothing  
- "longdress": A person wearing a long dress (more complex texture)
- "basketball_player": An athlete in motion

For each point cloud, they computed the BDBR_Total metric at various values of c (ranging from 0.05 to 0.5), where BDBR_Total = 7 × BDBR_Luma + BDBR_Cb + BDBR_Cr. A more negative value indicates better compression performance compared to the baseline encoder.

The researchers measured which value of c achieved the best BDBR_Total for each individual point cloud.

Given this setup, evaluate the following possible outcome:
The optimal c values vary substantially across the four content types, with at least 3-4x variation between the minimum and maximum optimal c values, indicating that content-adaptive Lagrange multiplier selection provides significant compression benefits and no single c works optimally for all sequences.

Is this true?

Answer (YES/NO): YES